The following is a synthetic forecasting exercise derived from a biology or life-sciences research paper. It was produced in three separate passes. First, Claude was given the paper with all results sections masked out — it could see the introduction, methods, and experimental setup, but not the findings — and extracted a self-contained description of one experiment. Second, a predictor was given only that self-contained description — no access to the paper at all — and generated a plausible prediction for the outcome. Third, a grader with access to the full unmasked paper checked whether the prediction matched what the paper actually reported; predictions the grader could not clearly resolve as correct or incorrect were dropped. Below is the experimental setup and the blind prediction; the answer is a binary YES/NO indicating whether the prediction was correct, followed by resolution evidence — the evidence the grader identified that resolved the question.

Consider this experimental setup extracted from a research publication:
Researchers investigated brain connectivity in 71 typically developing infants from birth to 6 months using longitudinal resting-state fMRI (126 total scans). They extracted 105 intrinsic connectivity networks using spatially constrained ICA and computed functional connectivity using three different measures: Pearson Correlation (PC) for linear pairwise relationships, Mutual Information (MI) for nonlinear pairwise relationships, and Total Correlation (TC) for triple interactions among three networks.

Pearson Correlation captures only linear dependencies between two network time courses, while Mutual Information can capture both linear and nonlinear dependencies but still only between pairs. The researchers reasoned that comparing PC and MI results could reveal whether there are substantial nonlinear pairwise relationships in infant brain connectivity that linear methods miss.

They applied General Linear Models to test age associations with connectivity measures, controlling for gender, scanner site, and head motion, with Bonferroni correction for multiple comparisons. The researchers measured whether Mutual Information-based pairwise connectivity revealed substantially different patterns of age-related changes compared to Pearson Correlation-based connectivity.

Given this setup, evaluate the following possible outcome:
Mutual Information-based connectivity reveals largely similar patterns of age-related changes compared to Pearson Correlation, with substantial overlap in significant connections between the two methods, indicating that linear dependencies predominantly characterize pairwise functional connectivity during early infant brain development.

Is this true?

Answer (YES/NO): NO